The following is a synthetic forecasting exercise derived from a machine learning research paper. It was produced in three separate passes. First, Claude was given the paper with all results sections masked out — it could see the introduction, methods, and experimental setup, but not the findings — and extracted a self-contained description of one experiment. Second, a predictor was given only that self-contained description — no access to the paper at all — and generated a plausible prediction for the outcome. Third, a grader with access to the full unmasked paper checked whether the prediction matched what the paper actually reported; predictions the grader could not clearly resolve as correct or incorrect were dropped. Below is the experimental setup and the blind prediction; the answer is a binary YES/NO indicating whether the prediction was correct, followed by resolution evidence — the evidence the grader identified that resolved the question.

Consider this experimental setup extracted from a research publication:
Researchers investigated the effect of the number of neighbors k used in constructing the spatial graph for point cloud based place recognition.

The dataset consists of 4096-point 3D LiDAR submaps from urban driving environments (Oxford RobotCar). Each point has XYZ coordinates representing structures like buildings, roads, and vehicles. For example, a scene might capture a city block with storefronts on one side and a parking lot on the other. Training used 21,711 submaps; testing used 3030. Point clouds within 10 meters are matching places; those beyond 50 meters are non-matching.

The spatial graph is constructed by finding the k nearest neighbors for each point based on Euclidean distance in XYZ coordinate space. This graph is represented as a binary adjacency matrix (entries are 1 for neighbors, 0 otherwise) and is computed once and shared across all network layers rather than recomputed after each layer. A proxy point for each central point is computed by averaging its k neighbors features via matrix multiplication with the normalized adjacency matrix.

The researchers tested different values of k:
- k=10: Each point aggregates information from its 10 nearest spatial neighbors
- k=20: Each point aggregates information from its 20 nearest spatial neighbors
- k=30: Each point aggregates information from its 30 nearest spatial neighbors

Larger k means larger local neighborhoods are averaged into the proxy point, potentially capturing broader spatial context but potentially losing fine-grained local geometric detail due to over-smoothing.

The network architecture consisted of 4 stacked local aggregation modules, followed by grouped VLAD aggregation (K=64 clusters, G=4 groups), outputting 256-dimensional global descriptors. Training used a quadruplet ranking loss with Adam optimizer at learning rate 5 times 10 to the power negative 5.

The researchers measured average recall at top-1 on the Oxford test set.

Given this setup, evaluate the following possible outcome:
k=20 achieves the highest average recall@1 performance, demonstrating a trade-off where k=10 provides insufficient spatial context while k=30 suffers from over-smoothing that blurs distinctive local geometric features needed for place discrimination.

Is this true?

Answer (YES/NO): NO